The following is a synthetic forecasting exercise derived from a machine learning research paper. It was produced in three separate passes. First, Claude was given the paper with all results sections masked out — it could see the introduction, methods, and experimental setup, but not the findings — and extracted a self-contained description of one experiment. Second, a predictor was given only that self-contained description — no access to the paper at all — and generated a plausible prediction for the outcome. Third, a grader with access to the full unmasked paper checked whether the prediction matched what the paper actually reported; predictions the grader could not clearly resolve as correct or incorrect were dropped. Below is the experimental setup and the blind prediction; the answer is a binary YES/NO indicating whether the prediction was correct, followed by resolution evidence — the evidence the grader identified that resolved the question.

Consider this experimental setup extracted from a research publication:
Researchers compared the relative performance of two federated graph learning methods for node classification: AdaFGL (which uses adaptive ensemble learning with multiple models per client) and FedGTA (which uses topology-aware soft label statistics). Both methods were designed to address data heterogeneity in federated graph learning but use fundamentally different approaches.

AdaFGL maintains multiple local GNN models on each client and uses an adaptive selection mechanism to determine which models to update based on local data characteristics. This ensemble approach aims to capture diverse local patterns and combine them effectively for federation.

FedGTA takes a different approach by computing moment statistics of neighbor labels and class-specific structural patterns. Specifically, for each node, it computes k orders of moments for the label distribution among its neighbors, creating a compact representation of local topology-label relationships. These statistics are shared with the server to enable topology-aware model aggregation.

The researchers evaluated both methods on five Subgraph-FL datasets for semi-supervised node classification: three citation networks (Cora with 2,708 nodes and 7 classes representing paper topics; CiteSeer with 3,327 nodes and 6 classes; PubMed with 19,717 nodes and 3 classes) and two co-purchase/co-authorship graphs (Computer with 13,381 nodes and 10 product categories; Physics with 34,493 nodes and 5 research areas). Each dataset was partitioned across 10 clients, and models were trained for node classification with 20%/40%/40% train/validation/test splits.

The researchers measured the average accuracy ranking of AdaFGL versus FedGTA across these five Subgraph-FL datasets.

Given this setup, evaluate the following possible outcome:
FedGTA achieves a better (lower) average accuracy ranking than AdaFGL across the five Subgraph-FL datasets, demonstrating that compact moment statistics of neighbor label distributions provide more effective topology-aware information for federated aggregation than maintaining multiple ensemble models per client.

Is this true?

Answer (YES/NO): NO